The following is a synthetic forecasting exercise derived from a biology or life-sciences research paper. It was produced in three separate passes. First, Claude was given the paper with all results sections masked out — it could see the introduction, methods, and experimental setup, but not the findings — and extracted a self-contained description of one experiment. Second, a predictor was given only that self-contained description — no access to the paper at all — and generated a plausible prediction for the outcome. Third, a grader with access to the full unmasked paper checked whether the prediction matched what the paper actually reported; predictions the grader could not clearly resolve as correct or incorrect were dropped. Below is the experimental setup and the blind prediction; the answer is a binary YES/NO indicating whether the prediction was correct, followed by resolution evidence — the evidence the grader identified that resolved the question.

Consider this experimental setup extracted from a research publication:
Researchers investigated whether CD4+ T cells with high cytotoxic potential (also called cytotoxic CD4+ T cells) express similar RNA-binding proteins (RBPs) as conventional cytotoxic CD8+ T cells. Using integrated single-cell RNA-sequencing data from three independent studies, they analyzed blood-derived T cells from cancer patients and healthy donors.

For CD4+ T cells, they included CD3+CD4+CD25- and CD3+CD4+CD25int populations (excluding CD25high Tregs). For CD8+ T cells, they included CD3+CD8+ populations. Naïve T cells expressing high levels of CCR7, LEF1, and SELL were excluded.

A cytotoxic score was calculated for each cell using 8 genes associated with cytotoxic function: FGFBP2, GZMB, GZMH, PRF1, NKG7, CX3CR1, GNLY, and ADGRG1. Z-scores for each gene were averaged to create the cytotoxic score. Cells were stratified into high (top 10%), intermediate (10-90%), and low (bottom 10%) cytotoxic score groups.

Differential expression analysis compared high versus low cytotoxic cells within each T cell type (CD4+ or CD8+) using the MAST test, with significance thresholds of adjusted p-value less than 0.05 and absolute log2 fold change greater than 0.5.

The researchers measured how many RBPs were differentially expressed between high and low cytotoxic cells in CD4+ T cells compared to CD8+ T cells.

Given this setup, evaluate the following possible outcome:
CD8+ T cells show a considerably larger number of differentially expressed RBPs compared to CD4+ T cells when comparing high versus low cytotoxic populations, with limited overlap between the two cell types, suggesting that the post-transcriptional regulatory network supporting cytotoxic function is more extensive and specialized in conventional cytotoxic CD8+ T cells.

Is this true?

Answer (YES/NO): NO